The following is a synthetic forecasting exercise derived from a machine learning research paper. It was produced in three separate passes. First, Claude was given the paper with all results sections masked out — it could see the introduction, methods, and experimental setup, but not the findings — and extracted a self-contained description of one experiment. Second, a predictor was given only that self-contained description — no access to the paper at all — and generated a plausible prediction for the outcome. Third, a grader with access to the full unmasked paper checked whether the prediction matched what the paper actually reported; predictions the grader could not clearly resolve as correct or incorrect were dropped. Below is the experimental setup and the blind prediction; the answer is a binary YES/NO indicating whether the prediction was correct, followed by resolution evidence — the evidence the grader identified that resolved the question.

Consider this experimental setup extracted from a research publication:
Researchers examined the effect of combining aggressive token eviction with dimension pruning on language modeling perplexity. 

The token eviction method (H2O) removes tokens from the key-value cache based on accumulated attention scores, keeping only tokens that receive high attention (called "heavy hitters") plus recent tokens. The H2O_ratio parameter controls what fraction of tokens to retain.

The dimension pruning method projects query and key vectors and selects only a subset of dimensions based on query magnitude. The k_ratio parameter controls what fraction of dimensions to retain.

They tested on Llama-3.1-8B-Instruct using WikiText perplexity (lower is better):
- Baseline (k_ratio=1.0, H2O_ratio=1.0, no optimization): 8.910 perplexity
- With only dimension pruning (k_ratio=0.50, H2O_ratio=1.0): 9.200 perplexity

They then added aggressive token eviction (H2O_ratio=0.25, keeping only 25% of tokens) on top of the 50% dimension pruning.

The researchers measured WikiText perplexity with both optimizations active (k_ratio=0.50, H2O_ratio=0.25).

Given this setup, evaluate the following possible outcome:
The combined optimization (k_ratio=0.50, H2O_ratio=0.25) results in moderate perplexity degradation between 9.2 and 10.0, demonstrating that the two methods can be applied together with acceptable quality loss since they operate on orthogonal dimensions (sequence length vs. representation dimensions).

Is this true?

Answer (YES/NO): YES